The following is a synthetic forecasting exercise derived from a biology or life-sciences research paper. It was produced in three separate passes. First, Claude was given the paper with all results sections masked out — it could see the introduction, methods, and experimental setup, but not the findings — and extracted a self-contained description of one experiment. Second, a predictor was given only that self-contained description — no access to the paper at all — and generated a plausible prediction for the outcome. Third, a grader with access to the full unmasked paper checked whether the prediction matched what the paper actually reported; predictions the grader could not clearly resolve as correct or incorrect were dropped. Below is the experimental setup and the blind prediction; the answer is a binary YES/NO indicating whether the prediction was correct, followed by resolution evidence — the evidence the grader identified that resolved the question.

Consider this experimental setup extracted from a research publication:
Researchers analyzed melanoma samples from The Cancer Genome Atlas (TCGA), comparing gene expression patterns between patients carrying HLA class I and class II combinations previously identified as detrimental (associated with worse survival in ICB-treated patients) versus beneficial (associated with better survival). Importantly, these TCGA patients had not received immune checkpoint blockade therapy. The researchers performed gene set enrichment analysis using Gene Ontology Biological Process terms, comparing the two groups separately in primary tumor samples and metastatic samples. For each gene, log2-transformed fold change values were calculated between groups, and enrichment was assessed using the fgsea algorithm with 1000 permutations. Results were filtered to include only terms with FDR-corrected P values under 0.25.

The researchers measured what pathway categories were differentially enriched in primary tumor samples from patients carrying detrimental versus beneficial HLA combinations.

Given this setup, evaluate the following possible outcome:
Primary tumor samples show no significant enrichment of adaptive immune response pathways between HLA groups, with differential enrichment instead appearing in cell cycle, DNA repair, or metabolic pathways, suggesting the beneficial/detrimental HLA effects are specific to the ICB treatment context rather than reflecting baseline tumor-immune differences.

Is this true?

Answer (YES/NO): NO